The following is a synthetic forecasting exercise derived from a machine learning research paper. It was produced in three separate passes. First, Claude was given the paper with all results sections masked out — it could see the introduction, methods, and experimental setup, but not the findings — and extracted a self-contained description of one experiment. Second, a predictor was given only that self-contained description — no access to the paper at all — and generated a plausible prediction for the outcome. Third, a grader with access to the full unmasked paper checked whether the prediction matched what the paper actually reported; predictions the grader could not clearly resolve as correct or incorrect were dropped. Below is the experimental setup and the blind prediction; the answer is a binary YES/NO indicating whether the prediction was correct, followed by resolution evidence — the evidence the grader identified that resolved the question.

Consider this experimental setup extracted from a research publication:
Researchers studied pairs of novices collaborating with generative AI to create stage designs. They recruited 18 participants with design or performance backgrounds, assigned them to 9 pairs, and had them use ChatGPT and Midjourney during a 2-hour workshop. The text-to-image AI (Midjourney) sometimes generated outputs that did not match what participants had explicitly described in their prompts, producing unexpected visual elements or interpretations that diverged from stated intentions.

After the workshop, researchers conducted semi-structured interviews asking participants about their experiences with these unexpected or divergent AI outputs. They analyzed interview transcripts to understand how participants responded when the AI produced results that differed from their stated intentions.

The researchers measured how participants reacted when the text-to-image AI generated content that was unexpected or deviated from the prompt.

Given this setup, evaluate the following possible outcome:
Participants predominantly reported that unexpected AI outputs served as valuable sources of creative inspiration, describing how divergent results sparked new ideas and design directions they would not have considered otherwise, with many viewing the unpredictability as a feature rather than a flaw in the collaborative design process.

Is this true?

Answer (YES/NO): NO